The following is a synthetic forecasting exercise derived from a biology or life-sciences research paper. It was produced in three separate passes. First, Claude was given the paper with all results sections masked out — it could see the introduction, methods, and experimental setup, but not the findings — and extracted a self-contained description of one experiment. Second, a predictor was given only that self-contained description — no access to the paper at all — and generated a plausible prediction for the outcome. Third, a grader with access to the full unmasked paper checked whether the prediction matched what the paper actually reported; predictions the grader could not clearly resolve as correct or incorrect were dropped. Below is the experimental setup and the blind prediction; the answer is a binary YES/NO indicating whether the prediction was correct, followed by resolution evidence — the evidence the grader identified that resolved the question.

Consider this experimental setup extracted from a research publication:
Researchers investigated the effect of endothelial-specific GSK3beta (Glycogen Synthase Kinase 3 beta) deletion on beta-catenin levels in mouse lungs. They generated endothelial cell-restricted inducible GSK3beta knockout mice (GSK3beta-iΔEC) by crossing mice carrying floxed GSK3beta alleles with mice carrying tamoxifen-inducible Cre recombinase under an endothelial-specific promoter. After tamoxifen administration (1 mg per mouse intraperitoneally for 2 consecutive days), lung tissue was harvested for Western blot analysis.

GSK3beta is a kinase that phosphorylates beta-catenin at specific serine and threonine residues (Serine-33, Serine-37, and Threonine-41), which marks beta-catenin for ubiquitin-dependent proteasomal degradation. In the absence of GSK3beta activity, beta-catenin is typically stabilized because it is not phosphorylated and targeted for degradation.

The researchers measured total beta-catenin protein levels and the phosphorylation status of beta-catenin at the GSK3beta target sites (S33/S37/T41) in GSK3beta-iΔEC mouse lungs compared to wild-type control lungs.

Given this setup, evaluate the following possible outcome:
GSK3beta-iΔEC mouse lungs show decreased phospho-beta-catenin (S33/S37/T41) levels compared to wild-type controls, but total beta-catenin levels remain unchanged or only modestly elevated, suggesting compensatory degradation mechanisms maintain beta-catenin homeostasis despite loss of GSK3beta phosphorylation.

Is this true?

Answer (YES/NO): NO